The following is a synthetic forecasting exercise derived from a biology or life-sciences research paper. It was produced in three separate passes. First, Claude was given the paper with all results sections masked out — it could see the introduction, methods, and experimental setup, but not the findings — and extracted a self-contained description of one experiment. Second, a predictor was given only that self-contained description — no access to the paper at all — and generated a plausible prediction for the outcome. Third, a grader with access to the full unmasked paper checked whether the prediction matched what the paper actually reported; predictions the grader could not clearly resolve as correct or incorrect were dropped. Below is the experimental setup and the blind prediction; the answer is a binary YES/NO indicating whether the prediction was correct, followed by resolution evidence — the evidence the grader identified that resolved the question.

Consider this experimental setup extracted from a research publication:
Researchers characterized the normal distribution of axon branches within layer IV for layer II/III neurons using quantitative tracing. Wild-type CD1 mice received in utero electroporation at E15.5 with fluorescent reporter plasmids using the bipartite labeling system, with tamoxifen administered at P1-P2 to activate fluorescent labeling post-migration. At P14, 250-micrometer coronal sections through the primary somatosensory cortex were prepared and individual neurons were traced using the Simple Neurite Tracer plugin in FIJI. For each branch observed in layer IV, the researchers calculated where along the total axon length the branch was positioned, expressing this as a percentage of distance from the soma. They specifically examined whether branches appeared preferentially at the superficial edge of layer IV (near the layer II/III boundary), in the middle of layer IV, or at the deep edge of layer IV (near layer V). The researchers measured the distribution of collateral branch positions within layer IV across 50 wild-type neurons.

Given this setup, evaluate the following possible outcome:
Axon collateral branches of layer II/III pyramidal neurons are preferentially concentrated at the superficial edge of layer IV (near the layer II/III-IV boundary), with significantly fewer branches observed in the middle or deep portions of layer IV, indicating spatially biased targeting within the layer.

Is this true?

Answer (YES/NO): NO